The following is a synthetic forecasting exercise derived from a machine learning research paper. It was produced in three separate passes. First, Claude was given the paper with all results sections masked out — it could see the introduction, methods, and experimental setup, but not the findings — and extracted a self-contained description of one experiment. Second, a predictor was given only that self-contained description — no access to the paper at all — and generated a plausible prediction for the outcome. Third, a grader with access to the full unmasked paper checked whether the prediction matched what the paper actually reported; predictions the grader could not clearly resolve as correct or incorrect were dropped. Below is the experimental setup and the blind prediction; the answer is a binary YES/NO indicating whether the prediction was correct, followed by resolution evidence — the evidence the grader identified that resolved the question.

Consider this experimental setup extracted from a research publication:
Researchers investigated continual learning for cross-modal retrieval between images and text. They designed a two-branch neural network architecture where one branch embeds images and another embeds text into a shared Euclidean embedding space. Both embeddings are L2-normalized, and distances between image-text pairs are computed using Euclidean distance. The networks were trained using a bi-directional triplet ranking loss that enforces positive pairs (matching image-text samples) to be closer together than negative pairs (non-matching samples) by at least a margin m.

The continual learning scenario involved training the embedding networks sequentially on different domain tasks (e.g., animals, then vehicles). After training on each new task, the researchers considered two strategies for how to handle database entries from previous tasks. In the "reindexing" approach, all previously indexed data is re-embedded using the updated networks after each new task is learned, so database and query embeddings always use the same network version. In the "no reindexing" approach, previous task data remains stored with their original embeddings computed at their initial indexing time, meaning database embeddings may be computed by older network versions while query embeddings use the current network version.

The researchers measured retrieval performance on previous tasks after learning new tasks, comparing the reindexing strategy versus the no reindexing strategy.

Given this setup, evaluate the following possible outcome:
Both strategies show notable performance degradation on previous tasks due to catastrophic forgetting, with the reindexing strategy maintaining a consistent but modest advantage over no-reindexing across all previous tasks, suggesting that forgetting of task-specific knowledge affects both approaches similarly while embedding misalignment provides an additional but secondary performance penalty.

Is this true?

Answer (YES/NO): NO